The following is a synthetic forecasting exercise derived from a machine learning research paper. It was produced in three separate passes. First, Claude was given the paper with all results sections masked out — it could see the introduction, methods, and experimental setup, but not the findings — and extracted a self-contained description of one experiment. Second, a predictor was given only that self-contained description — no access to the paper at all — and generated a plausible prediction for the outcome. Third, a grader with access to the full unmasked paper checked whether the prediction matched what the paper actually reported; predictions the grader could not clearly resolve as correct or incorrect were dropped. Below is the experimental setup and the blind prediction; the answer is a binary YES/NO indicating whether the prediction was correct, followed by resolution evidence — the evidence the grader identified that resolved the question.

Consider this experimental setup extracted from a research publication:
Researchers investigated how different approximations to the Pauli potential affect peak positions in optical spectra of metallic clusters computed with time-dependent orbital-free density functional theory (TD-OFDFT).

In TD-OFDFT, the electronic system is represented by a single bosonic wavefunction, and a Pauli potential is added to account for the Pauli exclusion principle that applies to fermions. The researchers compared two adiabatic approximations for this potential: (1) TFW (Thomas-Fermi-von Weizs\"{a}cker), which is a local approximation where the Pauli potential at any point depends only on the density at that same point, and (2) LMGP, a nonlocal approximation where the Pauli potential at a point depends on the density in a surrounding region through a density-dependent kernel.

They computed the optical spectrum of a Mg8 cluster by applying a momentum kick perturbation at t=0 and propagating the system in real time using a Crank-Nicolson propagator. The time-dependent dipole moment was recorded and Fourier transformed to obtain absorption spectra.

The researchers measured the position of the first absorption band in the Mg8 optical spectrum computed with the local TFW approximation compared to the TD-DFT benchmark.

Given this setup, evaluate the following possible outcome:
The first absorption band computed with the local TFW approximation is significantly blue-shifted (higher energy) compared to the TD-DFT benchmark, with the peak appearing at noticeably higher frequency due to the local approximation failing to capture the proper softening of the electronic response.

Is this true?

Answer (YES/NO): NO